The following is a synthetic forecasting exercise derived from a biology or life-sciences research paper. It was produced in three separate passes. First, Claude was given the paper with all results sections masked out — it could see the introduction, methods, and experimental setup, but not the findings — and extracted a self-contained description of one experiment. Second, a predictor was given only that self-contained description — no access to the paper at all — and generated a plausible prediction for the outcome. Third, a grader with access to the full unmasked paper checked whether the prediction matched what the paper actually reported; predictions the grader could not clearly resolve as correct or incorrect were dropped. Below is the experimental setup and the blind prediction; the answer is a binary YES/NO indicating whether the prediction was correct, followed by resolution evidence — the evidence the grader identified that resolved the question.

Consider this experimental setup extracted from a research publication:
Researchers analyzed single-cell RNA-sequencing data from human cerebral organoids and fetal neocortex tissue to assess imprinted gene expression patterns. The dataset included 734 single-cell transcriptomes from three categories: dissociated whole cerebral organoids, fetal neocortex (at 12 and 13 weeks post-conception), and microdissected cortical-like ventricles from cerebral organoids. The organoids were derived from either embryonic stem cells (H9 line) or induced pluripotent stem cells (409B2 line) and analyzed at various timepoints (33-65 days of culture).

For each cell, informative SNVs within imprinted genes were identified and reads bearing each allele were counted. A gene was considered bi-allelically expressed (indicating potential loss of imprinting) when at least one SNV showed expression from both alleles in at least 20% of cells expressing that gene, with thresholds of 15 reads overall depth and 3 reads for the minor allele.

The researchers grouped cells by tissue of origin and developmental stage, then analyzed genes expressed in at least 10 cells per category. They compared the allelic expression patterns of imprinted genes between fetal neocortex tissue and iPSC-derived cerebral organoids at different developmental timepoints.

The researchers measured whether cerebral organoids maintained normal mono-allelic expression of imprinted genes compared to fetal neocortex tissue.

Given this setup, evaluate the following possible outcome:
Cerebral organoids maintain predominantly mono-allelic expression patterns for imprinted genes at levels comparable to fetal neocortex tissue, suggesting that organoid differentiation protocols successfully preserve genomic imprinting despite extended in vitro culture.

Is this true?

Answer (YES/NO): NO